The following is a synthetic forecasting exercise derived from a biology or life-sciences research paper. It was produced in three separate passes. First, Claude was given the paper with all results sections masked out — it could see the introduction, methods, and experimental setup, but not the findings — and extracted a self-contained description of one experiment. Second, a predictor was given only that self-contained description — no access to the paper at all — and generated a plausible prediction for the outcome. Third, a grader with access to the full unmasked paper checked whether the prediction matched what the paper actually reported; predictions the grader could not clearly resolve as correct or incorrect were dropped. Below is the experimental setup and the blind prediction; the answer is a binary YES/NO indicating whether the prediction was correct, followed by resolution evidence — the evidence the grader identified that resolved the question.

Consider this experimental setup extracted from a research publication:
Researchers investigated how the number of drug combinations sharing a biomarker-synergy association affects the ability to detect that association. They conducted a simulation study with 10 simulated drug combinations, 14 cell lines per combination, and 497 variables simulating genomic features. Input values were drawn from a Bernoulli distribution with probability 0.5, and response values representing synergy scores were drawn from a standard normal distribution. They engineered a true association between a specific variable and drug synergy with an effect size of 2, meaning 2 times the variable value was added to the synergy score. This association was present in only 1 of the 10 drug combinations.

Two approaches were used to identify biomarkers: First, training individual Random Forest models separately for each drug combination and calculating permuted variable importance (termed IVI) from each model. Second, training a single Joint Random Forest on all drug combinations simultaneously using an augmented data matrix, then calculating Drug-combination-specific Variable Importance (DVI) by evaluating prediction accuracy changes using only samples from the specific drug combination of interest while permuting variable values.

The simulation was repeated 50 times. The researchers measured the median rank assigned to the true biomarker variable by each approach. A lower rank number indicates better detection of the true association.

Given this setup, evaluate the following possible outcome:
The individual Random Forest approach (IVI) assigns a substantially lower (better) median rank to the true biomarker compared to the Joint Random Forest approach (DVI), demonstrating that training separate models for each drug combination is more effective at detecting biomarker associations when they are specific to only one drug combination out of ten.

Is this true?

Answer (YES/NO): NO